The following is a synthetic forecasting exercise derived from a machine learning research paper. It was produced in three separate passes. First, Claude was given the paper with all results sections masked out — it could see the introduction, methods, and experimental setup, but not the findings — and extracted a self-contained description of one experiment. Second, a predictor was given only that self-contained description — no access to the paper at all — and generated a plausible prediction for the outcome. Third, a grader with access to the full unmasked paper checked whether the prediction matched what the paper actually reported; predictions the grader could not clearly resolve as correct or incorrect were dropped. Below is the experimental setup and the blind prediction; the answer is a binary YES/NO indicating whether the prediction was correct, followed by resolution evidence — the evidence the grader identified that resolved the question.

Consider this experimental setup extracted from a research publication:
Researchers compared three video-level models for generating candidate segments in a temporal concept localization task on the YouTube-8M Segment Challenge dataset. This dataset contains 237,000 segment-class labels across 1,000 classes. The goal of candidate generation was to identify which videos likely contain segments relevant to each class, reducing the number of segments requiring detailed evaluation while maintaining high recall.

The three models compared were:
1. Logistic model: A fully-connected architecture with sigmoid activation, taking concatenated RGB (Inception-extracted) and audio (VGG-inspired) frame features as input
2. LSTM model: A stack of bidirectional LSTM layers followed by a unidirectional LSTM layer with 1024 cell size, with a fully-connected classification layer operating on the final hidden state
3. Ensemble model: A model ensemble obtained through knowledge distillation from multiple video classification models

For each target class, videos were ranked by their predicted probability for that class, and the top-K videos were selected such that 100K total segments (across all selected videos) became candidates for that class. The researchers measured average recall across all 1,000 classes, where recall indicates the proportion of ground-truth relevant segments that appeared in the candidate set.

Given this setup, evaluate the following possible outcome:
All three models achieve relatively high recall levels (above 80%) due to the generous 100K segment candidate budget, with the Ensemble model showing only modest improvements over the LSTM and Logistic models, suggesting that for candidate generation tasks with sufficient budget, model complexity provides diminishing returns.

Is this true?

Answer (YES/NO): YES